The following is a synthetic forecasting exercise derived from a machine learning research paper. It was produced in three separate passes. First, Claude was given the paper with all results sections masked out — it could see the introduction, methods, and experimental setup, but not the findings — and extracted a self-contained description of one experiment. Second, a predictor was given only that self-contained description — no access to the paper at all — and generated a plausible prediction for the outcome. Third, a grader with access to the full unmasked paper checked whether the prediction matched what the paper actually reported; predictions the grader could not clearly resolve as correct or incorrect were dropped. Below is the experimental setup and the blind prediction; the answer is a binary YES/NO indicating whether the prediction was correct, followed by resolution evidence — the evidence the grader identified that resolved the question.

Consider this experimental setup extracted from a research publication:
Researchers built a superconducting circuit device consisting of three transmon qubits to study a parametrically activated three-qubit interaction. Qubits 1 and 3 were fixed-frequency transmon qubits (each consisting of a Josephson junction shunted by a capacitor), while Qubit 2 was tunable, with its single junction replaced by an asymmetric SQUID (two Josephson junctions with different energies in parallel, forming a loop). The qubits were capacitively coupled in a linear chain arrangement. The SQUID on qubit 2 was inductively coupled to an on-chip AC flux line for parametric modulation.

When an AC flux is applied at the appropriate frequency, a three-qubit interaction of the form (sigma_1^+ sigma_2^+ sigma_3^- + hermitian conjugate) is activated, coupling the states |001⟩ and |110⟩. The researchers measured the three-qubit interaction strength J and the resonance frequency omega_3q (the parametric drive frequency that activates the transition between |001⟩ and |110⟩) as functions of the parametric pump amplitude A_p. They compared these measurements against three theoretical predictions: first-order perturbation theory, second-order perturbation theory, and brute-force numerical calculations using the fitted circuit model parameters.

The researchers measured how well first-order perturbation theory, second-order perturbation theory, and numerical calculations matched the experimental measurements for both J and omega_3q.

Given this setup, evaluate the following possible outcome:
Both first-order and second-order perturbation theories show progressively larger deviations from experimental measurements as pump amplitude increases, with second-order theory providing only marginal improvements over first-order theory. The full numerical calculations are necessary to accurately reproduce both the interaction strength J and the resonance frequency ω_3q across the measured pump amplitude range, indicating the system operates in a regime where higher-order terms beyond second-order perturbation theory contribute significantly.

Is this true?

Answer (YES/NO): NO